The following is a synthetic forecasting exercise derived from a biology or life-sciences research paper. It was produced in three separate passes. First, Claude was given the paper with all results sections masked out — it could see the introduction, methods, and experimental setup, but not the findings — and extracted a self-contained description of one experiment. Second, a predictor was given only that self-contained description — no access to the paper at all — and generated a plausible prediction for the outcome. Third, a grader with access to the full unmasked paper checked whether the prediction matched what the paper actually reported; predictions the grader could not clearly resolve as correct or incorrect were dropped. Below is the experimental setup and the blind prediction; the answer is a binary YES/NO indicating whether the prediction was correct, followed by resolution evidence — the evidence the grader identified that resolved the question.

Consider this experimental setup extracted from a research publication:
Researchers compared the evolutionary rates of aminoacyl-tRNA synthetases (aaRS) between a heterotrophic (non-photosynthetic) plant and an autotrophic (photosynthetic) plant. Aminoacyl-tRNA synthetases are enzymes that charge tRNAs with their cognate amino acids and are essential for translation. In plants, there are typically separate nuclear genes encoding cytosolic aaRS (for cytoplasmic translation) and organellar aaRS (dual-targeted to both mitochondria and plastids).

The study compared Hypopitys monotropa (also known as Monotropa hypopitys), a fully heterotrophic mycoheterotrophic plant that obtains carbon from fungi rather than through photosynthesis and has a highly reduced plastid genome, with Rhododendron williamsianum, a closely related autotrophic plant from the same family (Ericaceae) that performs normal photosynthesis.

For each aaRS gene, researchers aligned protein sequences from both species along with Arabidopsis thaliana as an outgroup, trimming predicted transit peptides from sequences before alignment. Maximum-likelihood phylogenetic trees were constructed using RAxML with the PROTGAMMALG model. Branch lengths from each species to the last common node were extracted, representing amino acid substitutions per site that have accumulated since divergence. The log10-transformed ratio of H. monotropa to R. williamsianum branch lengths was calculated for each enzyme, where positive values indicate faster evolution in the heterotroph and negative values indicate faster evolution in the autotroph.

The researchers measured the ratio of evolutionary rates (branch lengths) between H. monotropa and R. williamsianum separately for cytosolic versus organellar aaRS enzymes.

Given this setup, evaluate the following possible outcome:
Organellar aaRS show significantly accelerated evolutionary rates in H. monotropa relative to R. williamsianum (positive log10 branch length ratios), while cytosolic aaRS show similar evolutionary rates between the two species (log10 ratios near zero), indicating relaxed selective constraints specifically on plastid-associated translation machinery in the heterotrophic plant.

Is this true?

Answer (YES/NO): NO